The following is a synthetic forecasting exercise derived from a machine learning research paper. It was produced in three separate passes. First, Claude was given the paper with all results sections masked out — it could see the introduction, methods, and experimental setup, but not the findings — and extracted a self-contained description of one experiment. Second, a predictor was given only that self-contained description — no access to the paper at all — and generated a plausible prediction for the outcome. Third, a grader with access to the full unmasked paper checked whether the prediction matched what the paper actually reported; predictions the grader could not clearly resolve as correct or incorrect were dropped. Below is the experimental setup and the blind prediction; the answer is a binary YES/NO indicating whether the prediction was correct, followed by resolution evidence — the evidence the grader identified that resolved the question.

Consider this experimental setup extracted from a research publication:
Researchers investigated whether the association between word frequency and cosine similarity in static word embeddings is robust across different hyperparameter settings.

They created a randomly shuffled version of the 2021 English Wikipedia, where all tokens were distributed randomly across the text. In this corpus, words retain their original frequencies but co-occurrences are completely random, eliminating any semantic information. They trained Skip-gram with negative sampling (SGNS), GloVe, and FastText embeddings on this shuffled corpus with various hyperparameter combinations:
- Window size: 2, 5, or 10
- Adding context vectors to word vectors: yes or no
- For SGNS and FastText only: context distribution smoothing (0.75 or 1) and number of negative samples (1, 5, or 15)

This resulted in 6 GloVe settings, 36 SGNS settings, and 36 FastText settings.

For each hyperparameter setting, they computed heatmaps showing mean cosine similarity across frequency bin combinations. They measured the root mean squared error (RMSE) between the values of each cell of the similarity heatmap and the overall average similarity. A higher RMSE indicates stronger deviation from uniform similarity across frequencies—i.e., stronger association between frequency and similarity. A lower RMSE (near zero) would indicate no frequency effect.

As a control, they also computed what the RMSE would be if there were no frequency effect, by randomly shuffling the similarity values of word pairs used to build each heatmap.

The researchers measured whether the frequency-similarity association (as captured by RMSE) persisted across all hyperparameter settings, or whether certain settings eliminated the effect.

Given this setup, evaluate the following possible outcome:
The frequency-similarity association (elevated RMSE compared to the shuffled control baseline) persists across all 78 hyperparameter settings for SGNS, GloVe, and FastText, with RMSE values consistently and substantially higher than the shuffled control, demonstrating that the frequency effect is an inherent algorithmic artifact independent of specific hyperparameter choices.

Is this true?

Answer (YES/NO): YES